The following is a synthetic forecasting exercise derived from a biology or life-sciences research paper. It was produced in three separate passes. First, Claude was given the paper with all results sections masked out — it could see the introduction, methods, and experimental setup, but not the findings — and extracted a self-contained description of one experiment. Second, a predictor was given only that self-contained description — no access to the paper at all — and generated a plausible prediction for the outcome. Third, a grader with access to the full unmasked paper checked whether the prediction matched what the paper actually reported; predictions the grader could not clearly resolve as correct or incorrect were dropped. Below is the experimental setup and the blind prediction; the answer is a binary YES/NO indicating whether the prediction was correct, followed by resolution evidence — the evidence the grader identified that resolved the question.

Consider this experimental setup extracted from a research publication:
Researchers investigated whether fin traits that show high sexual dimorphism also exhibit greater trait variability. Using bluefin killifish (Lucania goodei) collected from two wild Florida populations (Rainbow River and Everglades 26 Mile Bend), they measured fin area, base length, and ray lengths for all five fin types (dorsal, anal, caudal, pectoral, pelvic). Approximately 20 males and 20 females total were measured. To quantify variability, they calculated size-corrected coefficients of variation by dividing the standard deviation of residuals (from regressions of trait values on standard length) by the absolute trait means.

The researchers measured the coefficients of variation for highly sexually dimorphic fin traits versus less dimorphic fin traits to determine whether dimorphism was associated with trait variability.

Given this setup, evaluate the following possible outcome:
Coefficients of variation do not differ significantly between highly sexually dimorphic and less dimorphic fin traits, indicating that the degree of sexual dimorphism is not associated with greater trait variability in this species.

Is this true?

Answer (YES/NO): YES